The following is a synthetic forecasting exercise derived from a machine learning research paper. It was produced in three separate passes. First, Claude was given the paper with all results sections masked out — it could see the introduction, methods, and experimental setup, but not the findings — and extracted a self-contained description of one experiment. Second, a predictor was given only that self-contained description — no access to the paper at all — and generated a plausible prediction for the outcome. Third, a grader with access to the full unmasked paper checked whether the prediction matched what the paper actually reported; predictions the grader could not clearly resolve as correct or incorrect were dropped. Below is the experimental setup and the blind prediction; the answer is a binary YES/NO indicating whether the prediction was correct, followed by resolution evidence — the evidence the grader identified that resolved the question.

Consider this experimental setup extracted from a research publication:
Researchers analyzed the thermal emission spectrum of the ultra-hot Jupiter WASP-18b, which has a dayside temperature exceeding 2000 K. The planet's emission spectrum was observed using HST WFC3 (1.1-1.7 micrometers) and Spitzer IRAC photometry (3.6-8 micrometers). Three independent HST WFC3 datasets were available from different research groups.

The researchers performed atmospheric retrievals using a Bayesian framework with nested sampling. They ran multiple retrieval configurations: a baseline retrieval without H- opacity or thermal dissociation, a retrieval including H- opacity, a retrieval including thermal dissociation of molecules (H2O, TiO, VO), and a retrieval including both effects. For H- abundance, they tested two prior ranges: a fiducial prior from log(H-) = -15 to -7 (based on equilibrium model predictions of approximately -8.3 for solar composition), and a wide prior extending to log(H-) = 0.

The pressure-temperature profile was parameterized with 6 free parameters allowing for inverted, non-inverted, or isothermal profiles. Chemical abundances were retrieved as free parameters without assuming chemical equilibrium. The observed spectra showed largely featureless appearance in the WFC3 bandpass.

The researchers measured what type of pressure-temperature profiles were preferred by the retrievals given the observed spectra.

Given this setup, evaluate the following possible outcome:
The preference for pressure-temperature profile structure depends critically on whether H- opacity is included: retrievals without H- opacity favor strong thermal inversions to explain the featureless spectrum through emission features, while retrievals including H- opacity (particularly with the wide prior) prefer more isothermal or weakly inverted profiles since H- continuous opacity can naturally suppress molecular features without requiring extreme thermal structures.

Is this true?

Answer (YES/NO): NO